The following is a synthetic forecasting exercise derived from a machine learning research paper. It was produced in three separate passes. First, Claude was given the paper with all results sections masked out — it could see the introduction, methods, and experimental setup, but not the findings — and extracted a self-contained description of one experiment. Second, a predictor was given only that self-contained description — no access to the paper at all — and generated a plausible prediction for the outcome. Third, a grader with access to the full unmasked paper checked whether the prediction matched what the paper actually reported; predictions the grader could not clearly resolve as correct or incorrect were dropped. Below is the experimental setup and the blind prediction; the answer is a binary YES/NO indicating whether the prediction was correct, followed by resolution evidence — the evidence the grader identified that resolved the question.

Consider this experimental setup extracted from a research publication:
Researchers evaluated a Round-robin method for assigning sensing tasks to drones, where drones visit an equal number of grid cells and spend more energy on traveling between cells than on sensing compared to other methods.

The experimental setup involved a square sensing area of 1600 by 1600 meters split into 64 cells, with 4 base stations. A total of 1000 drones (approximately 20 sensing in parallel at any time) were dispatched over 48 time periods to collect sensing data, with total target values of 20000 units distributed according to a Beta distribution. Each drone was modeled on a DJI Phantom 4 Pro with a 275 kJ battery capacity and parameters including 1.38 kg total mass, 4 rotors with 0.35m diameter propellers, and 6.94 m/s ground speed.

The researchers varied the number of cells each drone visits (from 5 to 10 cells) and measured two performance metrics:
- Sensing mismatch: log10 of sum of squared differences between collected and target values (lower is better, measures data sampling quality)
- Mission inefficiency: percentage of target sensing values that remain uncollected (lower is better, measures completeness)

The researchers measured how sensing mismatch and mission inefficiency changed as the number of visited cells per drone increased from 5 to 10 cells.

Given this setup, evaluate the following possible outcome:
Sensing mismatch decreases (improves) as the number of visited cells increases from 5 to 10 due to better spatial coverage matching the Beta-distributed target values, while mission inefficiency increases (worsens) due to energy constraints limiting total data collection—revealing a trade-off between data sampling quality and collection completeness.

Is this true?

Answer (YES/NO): NO